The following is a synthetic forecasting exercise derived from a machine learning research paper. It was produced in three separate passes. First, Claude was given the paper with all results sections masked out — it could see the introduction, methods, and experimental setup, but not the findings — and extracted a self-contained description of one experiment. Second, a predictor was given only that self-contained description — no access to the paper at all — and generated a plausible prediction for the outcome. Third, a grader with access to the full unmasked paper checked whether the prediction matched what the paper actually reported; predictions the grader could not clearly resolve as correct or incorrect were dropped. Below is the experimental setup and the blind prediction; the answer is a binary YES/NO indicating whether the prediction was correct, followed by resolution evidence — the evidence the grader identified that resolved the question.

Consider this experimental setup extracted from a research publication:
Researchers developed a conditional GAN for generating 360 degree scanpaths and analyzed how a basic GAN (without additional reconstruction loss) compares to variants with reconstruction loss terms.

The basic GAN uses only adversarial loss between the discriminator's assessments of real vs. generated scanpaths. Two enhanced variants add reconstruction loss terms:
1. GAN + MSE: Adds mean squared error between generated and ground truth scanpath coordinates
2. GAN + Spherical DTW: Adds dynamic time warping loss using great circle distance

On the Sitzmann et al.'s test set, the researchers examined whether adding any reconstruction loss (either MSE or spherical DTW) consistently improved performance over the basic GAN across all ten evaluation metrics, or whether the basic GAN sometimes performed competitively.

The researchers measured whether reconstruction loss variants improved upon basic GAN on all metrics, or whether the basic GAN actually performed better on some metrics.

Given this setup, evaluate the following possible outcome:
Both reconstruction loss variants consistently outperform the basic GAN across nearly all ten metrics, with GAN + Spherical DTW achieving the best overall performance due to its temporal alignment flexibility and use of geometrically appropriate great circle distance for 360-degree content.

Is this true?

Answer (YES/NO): NO